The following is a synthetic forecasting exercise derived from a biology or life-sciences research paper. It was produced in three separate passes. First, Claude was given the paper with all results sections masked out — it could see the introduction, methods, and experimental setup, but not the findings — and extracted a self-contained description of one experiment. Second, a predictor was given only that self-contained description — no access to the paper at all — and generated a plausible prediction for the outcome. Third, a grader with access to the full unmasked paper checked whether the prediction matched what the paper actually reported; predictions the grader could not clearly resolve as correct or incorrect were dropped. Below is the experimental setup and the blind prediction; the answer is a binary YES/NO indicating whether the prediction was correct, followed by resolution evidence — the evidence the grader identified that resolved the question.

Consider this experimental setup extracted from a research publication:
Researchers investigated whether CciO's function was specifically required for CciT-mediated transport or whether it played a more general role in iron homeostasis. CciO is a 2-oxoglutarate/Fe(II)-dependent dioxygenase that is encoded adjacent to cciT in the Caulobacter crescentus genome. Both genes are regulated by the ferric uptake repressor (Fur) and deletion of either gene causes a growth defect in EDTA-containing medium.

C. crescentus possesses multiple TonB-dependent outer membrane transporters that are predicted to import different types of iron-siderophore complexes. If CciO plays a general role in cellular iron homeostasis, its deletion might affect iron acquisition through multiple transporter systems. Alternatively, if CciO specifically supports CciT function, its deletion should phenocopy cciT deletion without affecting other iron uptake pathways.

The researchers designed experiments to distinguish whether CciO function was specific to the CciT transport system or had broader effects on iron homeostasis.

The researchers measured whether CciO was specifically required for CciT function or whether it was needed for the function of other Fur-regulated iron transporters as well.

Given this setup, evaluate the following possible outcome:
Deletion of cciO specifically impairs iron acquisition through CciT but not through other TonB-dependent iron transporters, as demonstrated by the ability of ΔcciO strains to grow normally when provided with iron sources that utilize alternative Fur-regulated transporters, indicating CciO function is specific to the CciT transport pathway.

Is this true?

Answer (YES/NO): YES